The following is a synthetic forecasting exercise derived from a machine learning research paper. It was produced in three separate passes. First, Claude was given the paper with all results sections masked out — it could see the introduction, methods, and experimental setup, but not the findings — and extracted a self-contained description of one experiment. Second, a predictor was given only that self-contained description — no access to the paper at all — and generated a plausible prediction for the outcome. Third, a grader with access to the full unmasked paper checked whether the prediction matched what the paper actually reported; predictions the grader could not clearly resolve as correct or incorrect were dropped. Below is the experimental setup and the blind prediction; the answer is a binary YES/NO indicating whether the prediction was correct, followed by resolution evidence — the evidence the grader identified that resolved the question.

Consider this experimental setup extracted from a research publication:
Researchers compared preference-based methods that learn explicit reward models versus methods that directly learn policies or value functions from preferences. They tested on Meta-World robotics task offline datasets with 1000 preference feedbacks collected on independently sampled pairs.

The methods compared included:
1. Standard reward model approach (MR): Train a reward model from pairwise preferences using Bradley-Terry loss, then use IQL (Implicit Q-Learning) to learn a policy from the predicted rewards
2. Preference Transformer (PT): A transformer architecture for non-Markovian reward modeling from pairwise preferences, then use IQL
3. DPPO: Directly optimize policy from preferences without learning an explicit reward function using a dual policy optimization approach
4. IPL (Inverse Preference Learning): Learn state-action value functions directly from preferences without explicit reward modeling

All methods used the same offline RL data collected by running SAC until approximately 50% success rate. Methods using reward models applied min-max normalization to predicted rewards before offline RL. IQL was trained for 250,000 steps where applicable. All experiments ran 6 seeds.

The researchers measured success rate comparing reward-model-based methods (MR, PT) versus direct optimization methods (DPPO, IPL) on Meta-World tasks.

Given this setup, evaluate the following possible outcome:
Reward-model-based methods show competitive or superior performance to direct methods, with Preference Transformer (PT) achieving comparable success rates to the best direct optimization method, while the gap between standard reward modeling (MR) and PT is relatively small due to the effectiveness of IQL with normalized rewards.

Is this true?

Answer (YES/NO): NO